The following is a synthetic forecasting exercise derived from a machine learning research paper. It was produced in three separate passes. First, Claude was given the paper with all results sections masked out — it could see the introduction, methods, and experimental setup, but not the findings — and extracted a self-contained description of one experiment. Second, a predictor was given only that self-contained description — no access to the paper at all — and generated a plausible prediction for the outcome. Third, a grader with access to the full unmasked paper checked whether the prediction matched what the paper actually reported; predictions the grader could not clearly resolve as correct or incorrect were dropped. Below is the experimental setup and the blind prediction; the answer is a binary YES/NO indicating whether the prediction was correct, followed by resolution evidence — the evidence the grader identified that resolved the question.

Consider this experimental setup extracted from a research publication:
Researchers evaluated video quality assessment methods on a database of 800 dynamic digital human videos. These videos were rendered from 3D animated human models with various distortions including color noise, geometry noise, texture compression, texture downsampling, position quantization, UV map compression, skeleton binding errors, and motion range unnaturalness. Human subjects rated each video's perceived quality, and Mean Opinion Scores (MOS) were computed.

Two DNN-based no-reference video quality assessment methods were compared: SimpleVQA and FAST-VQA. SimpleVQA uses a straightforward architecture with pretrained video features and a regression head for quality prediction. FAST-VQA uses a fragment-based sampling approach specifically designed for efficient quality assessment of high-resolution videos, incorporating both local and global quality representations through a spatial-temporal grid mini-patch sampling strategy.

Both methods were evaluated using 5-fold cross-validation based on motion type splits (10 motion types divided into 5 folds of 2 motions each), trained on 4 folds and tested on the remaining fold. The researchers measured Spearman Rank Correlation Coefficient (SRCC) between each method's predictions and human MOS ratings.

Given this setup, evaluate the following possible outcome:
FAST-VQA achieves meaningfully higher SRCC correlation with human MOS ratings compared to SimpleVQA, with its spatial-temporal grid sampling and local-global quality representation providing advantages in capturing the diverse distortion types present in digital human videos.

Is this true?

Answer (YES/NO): NO